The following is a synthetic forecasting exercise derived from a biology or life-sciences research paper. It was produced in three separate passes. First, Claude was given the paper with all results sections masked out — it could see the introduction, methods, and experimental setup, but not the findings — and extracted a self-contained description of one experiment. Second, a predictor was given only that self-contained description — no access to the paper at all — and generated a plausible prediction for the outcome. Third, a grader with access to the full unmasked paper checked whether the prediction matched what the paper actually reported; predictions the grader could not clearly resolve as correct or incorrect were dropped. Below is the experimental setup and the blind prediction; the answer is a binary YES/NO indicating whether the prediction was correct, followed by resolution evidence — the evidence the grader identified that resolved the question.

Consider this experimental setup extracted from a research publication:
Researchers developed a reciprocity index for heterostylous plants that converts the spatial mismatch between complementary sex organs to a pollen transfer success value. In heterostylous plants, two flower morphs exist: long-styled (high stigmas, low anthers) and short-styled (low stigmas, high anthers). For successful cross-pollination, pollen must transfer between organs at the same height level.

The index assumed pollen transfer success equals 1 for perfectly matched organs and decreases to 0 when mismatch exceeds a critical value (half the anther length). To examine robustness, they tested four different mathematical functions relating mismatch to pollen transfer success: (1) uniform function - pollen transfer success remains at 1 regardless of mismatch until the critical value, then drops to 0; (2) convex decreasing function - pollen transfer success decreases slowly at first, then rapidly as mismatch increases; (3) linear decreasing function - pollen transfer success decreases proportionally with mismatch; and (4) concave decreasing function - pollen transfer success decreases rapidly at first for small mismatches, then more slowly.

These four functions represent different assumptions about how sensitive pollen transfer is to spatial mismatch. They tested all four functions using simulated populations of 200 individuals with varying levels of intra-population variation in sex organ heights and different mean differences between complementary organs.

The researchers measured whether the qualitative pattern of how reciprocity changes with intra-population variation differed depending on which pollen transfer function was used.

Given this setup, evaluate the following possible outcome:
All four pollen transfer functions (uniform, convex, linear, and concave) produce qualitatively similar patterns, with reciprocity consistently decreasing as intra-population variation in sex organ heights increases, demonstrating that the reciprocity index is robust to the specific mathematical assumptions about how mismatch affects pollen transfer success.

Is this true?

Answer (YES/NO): NO